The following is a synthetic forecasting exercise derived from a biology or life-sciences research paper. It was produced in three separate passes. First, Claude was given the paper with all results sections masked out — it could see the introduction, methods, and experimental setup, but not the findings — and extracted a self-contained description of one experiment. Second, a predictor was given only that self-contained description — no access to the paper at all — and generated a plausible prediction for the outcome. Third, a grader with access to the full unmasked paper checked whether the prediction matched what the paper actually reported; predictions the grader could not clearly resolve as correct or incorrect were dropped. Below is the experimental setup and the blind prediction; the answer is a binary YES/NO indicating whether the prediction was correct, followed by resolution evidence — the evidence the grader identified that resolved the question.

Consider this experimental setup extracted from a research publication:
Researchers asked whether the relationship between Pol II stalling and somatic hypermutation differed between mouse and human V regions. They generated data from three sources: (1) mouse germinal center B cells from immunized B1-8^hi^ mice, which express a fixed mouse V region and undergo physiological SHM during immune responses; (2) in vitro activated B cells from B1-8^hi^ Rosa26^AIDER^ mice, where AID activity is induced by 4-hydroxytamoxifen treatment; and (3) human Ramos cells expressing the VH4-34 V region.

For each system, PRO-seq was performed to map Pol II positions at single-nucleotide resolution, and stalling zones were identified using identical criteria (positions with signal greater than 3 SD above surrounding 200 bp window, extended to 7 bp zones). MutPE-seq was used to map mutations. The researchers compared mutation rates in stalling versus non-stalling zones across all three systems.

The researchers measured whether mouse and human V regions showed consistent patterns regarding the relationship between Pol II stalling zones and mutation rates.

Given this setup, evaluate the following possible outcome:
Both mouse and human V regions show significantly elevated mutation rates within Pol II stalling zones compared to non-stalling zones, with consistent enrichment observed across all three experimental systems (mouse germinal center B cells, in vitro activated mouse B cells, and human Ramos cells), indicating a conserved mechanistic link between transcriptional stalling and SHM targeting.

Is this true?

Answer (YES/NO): NO